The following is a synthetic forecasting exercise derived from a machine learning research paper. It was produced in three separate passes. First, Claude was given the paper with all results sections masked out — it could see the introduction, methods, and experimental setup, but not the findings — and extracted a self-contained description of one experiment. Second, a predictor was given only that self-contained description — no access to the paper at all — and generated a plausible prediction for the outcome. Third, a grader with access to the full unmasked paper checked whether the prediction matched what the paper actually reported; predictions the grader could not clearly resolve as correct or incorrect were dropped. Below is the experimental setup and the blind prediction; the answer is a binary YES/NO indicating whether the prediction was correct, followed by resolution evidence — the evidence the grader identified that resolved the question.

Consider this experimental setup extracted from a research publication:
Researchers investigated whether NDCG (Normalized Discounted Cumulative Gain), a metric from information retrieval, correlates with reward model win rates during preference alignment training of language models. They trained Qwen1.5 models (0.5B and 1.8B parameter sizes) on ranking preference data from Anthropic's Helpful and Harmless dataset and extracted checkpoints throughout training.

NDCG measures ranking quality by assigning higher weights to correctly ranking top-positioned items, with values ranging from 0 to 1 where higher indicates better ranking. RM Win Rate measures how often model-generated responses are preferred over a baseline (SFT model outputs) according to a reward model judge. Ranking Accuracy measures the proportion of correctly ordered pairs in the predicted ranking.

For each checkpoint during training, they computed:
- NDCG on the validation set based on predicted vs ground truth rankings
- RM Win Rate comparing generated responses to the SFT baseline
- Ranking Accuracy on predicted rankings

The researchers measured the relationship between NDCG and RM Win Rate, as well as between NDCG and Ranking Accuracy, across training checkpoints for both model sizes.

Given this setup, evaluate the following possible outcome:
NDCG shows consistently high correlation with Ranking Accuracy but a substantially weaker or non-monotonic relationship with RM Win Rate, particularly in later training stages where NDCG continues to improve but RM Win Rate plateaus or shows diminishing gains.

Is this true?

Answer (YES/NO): NO